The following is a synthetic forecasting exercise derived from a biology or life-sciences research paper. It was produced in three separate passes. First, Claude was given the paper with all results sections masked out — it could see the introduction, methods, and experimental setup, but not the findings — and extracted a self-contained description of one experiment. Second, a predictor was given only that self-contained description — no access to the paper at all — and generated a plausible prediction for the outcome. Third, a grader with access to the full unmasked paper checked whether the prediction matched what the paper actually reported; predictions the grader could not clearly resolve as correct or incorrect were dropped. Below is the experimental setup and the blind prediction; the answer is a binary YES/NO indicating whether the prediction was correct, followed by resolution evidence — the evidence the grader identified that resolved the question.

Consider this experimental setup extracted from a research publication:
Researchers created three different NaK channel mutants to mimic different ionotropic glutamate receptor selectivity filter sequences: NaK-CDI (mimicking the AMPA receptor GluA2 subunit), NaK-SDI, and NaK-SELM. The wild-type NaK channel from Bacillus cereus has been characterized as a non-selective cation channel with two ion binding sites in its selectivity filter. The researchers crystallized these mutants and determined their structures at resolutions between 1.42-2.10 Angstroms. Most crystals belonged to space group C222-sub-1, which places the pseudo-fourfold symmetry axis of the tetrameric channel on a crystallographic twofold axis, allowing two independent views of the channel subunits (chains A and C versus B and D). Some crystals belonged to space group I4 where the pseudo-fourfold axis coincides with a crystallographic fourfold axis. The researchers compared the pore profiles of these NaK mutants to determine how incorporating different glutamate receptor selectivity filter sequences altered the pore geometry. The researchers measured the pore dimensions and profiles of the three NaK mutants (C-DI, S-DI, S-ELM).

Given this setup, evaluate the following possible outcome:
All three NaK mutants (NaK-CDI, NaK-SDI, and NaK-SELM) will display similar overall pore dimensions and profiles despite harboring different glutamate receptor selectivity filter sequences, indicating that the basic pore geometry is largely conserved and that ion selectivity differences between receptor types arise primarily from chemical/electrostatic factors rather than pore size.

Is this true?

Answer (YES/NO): NO